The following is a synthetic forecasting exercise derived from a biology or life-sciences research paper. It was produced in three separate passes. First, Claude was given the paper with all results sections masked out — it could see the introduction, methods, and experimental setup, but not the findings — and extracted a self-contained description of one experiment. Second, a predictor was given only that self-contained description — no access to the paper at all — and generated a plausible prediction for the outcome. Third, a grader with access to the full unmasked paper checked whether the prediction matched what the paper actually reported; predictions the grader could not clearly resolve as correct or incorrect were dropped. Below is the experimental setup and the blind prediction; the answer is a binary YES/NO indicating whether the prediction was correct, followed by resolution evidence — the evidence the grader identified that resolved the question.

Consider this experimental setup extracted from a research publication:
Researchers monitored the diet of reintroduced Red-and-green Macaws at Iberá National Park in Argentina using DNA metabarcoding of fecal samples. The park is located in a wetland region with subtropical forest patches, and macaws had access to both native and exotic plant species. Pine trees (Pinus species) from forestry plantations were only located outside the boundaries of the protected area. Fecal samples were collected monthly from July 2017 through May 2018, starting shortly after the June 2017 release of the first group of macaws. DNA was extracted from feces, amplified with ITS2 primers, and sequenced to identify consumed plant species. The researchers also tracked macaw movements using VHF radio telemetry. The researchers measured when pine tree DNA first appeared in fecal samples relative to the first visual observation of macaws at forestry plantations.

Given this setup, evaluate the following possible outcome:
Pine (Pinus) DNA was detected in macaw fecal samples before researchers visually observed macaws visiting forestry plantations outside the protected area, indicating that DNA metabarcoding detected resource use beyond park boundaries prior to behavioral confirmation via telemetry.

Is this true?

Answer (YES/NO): YES